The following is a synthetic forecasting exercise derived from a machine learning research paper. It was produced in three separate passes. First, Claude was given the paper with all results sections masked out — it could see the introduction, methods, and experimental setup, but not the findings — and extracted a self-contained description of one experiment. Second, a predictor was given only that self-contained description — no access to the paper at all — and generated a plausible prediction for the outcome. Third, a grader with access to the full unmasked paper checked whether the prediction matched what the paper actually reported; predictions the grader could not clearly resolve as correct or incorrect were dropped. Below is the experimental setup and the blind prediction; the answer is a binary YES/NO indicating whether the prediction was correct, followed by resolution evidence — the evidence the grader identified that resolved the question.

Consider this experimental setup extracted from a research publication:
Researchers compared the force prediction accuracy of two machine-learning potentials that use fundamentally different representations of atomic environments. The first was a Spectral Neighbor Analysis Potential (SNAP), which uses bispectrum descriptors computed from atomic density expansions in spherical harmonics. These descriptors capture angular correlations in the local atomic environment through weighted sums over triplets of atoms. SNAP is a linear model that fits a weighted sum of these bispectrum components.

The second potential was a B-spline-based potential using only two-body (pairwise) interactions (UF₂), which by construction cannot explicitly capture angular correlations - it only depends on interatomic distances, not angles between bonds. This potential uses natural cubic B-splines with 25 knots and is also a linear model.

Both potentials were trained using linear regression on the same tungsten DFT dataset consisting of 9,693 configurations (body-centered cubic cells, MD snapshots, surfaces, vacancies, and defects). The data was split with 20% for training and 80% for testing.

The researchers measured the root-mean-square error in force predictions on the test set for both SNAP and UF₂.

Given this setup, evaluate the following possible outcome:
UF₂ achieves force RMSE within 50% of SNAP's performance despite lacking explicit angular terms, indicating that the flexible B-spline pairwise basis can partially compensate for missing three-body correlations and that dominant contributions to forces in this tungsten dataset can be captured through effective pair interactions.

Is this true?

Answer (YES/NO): YES